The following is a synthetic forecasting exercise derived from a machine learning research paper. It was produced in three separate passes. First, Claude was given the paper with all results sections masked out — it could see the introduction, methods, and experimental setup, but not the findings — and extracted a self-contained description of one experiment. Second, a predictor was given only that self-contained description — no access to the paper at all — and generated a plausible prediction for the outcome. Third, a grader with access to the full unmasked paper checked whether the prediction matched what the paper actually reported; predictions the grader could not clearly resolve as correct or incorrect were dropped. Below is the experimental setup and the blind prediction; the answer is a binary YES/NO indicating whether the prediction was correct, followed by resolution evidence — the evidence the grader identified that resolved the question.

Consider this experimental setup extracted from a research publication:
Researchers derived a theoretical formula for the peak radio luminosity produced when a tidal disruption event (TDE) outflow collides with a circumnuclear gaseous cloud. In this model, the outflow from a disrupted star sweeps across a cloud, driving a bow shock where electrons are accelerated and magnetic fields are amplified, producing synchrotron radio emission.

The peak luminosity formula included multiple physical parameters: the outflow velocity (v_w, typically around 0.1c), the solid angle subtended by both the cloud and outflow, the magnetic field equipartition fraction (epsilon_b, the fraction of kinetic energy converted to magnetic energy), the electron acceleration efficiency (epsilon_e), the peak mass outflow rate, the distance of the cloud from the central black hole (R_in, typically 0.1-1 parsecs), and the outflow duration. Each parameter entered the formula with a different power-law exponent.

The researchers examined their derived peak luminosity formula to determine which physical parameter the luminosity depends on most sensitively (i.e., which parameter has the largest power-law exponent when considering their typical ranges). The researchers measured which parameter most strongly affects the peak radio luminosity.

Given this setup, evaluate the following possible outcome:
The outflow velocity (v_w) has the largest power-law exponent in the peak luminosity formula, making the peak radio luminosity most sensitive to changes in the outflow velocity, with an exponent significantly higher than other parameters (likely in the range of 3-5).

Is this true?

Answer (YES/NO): YES